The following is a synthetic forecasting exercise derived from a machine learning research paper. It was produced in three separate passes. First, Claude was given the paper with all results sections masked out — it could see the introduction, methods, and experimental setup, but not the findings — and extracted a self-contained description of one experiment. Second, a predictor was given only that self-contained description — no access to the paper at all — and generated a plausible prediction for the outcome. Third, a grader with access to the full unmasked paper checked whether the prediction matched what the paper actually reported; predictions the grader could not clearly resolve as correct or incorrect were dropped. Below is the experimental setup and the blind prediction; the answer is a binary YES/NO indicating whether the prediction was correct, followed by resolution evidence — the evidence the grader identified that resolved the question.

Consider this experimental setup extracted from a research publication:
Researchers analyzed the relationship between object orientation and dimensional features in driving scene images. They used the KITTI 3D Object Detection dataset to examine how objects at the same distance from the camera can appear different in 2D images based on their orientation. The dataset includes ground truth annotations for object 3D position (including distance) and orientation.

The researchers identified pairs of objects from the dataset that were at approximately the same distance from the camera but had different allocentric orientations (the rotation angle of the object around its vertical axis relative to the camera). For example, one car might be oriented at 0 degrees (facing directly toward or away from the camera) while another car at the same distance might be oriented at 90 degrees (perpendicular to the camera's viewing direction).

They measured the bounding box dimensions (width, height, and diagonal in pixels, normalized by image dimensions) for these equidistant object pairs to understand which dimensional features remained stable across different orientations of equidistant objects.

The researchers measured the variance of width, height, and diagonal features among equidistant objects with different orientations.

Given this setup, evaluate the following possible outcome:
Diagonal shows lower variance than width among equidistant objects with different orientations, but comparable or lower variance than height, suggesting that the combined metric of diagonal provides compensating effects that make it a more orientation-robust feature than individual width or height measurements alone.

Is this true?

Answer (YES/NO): NO